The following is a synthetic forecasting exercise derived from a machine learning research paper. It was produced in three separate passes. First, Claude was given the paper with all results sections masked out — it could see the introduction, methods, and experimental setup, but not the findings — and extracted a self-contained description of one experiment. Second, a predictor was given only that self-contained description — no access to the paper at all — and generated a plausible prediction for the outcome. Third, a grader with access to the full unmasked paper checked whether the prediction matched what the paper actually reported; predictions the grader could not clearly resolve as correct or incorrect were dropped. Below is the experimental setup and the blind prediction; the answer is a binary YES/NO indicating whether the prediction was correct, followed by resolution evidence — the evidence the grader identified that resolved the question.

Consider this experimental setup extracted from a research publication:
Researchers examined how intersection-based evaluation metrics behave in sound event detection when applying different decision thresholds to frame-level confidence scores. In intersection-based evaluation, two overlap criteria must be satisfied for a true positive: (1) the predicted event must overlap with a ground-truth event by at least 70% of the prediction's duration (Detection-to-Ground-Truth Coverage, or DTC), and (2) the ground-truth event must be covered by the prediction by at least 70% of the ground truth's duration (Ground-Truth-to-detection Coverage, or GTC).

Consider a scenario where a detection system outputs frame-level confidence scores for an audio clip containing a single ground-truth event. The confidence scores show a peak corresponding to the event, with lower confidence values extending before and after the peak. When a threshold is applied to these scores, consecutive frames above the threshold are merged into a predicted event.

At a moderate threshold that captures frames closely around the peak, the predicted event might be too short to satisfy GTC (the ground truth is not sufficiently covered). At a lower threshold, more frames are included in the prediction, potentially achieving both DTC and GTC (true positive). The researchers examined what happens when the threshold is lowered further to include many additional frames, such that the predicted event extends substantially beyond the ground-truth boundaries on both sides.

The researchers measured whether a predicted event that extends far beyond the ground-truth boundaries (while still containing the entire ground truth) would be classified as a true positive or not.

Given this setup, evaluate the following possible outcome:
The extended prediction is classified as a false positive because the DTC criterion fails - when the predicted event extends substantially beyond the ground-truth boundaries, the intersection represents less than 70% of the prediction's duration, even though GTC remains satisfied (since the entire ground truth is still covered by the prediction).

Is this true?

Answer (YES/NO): YES